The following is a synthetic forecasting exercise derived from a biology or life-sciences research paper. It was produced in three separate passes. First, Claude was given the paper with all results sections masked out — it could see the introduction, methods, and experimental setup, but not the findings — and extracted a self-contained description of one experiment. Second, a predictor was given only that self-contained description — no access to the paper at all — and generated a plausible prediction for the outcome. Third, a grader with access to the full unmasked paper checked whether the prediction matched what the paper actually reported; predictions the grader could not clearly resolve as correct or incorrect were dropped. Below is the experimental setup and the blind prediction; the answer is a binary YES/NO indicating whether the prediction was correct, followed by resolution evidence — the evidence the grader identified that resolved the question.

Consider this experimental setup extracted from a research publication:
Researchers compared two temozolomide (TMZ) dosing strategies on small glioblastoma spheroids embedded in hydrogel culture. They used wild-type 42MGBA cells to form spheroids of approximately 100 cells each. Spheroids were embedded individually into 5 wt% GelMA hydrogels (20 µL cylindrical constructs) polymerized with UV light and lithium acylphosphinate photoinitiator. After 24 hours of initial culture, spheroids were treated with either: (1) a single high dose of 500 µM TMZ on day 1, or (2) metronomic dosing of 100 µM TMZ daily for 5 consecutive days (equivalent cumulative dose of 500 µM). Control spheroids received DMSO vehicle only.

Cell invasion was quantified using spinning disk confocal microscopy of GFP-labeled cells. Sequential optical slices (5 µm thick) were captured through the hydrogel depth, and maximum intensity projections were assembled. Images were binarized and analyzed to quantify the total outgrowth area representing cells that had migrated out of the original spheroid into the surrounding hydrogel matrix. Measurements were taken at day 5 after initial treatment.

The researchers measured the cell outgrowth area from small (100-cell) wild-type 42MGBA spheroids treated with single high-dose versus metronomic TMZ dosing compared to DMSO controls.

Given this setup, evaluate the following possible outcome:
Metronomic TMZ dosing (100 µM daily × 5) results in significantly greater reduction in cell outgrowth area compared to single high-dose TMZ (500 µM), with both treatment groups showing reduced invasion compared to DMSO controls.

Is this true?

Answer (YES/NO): NO